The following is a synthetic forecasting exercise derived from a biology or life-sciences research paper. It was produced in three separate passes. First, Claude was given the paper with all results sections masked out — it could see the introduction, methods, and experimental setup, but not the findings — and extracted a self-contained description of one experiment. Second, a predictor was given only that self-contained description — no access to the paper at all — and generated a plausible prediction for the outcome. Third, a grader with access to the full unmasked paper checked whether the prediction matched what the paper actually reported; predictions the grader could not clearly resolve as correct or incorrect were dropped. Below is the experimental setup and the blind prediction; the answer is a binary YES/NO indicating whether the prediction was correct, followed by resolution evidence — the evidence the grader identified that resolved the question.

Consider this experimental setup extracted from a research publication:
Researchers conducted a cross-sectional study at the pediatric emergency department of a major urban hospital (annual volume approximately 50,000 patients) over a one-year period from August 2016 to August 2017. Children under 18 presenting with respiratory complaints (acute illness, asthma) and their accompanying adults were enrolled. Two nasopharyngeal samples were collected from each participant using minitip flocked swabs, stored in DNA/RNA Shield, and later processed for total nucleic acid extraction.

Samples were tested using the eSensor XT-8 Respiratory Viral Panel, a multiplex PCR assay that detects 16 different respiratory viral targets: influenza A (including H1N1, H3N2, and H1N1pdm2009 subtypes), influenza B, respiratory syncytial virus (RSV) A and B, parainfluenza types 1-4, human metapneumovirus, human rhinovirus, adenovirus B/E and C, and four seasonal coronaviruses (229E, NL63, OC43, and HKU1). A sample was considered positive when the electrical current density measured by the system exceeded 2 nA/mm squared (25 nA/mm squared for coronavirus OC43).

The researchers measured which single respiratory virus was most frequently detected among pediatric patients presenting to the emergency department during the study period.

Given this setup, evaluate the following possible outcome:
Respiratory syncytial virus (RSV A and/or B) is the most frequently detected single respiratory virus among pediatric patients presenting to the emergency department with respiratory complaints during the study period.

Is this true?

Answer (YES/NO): NO